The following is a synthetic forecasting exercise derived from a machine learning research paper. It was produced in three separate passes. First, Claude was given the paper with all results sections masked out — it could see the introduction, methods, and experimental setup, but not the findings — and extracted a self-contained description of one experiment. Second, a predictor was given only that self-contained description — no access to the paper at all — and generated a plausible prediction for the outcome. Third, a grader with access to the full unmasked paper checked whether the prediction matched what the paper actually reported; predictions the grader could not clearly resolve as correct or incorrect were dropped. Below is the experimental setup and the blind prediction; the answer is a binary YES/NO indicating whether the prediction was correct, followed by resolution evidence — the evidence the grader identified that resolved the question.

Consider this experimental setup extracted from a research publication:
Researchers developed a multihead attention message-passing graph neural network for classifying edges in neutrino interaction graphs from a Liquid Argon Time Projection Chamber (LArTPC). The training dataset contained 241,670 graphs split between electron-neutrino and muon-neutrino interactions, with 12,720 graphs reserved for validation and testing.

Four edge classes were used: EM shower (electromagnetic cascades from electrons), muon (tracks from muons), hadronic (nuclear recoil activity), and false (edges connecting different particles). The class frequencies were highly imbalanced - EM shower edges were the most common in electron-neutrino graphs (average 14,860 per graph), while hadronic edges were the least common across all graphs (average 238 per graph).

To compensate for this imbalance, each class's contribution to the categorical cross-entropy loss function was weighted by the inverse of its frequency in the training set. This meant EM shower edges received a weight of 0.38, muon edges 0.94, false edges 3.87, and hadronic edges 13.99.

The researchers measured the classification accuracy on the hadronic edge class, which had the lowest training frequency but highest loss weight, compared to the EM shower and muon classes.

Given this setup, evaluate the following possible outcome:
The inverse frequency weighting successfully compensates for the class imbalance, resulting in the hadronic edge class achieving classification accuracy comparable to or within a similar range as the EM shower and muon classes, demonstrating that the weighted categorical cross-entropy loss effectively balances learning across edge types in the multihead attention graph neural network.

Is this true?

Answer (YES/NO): NO